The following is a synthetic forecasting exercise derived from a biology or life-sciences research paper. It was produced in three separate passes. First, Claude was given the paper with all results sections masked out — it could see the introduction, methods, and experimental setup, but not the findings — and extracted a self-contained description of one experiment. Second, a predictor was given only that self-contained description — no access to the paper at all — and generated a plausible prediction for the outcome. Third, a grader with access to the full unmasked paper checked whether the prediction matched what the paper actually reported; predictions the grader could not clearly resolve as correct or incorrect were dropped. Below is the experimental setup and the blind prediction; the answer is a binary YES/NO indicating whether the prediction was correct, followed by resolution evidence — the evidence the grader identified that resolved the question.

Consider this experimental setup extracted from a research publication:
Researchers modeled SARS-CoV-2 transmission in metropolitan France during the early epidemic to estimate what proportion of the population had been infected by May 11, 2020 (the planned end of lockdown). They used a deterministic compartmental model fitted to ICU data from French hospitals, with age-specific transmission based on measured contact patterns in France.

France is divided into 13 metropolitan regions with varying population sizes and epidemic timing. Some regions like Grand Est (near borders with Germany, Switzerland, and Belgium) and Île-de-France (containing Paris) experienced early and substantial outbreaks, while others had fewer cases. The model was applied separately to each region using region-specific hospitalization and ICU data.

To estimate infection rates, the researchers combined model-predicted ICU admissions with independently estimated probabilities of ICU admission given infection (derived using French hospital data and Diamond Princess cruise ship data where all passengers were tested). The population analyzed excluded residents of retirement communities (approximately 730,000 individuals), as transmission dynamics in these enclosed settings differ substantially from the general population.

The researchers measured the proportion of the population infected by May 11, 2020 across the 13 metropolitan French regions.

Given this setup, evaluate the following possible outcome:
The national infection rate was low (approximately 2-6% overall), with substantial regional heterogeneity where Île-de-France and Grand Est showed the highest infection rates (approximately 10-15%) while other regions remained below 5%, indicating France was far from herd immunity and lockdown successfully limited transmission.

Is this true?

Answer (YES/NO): YES